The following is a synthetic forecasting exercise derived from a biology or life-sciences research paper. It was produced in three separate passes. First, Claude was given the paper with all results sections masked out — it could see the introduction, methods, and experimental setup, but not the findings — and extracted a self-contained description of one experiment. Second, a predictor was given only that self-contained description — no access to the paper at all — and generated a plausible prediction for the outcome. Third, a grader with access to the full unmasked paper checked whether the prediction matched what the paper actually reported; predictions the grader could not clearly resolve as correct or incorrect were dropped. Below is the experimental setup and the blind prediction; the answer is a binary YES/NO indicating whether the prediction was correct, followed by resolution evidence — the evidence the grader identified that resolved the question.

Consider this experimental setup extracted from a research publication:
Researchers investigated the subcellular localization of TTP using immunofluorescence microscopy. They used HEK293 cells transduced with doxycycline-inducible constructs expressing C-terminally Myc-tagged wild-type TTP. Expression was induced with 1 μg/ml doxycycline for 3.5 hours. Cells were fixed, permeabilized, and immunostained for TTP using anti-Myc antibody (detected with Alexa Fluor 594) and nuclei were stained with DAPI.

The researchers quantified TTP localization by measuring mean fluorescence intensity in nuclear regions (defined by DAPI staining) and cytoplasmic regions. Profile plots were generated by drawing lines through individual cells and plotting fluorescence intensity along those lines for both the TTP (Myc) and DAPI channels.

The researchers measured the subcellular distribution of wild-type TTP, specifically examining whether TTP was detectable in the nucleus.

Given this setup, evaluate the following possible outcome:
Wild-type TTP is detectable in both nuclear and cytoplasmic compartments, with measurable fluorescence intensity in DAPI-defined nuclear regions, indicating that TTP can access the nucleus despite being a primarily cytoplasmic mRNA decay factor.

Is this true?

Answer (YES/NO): YES